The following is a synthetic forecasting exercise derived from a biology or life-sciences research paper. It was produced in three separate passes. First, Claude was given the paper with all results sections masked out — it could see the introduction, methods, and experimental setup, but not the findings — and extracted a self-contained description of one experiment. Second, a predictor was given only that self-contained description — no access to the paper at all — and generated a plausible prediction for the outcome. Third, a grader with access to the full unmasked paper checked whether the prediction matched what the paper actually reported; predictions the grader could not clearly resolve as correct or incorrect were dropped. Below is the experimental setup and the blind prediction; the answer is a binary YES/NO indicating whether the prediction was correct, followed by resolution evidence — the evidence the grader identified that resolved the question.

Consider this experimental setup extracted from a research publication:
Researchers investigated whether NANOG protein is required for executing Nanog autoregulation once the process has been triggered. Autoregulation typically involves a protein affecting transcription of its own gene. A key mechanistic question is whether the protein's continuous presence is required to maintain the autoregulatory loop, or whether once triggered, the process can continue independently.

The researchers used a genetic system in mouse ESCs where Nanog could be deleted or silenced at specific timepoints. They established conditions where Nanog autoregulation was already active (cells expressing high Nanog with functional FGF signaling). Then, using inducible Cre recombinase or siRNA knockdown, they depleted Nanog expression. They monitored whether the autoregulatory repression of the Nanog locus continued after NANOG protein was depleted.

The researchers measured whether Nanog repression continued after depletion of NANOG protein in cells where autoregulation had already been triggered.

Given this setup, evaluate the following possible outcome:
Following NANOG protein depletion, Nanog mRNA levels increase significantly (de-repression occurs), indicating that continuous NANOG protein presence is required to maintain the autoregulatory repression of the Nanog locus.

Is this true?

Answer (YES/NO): NO